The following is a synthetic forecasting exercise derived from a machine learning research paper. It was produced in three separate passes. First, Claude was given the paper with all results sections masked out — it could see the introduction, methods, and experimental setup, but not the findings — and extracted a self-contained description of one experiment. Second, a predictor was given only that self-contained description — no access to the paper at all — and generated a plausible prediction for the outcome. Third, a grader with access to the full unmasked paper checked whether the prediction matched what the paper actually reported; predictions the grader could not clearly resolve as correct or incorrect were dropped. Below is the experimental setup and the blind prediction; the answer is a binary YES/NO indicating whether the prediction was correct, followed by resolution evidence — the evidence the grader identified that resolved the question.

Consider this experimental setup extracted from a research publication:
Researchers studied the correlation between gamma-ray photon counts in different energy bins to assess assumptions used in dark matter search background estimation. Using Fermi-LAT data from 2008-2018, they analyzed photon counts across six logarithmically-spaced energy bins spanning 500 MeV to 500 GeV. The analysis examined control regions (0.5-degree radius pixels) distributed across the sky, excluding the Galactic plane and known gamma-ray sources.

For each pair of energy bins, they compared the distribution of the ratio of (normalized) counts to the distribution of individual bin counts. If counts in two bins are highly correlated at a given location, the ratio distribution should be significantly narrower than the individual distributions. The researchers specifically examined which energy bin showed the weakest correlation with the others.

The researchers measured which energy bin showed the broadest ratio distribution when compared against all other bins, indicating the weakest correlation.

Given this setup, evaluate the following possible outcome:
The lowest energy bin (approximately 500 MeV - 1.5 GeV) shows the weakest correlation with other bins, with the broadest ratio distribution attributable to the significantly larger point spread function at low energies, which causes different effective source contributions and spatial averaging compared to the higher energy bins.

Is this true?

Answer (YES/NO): NO